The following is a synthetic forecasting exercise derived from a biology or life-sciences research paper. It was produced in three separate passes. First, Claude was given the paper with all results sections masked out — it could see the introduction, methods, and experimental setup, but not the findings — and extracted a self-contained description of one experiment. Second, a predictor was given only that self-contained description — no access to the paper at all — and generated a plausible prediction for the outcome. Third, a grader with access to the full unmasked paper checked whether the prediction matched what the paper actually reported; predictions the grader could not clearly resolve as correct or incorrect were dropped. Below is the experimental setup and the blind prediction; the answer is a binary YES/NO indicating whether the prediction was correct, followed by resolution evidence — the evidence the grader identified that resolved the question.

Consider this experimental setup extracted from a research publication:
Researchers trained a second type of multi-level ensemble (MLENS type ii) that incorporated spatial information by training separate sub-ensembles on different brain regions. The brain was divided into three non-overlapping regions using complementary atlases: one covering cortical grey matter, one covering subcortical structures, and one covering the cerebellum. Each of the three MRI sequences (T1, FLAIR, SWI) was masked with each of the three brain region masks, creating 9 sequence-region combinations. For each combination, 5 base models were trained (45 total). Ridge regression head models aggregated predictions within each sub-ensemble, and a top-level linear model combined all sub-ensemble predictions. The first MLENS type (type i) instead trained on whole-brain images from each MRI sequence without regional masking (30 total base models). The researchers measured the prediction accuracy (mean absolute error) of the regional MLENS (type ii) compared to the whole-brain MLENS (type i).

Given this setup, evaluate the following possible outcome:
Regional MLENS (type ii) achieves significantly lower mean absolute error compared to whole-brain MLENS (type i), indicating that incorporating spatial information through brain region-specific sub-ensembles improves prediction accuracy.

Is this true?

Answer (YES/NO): YES